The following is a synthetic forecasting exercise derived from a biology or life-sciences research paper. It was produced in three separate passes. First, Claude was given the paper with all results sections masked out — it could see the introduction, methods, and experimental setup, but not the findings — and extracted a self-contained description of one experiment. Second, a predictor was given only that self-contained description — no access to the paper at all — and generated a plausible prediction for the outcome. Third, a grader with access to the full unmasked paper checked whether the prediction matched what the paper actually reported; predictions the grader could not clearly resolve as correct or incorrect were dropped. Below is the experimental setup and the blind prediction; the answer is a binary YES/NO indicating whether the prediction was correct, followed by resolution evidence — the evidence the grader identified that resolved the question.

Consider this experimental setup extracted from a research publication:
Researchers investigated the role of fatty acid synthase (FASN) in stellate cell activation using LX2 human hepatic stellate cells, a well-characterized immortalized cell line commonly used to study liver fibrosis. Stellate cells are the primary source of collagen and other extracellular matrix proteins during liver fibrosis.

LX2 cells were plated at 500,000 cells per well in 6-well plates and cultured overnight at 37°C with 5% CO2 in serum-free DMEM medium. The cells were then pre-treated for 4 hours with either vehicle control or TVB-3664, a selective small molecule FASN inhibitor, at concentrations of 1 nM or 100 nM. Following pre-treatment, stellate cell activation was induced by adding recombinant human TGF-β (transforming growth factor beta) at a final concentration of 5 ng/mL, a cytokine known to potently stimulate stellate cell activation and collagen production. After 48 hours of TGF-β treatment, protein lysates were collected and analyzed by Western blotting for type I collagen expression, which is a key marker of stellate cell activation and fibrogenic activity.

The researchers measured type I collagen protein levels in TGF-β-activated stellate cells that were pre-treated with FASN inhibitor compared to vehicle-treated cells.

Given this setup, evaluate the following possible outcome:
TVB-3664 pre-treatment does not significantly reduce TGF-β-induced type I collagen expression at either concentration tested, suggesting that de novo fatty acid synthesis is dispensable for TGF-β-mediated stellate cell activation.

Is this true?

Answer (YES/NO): NO